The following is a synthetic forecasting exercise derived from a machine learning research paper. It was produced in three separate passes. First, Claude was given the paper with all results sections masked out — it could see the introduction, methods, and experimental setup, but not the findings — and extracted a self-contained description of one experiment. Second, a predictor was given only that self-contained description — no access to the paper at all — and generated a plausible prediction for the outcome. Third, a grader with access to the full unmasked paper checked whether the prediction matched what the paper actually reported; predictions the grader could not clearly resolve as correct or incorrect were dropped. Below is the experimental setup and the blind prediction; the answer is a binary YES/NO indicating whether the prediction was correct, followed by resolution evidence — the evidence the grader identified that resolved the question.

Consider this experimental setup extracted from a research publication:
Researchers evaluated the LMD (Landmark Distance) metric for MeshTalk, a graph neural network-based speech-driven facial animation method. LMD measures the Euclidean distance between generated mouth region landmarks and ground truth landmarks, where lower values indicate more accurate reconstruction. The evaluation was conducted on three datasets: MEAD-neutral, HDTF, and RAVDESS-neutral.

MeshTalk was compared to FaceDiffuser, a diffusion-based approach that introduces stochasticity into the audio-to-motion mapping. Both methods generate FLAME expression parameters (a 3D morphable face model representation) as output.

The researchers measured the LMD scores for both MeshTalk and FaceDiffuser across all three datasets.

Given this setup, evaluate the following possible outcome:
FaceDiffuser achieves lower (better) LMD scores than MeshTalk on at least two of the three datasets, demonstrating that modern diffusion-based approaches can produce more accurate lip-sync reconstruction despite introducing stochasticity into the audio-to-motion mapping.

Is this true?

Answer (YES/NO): YES